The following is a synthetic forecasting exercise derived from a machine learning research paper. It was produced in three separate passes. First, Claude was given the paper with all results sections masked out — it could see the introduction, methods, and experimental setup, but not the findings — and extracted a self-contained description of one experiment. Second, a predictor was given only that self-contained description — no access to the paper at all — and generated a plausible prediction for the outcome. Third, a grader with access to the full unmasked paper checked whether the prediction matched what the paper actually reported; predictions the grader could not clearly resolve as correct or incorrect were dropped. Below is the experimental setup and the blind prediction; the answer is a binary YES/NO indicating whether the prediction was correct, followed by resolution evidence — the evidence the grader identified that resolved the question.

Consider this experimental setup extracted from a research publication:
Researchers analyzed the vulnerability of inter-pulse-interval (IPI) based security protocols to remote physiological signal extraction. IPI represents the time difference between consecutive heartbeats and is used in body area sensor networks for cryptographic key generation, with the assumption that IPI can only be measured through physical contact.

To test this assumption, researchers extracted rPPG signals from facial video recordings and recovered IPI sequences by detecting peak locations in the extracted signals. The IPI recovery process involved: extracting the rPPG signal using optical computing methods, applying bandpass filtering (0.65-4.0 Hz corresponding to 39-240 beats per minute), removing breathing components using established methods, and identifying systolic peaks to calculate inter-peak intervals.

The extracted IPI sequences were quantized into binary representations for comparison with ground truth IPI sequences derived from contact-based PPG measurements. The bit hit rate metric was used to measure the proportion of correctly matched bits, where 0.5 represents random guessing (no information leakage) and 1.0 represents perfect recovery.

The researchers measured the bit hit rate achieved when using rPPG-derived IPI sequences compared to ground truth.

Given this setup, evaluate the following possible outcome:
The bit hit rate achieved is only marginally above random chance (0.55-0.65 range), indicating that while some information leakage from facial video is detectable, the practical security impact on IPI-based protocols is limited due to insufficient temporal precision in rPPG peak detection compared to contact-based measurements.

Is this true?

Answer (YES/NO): NO